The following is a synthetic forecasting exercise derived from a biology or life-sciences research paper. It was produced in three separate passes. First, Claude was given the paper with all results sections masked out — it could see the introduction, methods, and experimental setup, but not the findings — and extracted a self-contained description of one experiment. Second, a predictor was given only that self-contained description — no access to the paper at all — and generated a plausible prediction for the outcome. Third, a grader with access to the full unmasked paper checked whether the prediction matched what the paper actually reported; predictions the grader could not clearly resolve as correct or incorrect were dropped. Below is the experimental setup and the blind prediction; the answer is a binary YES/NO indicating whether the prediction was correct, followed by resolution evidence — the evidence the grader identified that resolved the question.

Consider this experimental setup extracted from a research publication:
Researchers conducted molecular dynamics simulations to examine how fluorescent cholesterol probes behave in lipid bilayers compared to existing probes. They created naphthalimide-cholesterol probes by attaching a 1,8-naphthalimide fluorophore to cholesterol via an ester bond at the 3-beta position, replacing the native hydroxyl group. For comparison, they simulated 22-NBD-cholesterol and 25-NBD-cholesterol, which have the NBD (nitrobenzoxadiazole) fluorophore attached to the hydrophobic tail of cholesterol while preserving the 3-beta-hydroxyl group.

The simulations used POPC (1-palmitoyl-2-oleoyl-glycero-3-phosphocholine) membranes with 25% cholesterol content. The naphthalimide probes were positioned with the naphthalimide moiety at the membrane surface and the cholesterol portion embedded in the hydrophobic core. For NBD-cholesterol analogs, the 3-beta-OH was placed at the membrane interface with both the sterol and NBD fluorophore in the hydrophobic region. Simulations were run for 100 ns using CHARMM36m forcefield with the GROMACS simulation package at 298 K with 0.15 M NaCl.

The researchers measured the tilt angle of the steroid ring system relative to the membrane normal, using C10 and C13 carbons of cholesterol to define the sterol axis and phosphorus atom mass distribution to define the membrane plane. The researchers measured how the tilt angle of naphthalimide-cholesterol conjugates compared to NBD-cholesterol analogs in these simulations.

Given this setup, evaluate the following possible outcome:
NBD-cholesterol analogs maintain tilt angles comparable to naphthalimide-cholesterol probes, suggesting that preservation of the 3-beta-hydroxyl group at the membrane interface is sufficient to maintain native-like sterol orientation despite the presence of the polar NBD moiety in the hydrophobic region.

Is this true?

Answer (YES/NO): YES